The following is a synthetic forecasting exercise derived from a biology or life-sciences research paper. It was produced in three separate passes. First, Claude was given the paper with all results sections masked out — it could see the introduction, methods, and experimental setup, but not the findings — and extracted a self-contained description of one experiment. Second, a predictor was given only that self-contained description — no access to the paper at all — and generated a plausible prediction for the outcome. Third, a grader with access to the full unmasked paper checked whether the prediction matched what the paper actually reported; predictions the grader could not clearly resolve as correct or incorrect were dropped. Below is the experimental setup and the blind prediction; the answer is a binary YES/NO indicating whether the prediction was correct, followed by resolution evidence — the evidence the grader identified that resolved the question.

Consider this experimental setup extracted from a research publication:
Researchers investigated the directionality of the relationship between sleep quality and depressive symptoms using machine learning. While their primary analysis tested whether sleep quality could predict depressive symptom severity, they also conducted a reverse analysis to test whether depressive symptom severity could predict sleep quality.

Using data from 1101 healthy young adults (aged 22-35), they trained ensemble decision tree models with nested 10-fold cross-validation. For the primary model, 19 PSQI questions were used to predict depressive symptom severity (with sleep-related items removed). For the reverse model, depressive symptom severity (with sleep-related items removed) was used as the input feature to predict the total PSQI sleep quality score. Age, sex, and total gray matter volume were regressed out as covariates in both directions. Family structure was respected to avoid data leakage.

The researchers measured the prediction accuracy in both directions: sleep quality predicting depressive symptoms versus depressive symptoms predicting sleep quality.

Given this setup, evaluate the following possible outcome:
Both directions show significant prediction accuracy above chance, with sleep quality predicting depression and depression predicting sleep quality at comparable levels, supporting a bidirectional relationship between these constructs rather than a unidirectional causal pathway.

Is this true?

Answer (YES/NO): NO